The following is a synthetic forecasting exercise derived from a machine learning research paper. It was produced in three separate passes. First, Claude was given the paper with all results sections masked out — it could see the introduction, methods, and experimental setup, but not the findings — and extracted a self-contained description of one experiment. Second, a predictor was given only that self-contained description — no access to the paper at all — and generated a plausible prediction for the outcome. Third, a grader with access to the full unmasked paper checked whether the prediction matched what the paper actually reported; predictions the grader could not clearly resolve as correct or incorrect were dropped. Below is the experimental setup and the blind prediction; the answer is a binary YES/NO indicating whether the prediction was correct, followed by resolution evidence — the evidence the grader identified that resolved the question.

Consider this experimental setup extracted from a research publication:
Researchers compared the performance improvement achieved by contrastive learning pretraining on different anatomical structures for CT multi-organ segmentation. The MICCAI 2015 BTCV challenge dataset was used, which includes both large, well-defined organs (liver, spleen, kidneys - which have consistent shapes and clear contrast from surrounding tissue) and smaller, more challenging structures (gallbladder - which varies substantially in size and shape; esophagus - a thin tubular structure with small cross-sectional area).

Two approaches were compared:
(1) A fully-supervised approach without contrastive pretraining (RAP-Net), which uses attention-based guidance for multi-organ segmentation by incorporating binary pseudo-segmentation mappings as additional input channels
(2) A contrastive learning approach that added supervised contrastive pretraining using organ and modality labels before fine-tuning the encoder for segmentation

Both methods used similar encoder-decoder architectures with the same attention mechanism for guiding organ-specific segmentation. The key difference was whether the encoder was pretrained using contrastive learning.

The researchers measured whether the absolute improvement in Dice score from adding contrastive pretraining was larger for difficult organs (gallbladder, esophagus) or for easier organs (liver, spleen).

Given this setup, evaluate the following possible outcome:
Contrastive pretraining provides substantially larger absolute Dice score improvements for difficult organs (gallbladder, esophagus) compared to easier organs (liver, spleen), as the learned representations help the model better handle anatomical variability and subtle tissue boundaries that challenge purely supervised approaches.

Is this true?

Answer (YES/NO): YES